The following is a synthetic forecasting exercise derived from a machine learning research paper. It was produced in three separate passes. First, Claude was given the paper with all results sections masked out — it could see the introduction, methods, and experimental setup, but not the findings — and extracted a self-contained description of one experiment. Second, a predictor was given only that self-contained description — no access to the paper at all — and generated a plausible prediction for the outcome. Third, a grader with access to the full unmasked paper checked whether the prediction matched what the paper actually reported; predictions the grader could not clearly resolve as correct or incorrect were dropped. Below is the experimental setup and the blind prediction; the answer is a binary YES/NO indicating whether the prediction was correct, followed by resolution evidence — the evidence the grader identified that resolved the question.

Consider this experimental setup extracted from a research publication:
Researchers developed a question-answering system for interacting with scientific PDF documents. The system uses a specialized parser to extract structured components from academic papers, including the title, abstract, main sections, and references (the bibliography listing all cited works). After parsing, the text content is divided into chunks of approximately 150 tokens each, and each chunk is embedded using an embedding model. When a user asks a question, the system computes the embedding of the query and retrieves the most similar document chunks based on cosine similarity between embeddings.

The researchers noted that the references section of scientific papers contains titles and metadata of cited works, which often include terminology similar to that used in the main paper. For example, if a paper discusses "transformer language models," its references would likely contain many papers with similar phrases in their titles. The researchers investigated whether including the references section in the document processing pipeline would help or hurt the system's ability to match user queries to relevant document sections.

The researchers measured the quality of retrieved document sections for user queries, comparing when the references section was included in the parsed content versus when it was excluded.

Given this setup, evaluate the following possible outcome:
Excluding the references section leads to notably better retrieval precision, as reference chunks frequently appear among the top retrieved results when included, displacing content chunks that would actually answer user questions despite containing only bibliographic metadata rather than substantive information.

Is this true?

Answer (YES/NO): YES